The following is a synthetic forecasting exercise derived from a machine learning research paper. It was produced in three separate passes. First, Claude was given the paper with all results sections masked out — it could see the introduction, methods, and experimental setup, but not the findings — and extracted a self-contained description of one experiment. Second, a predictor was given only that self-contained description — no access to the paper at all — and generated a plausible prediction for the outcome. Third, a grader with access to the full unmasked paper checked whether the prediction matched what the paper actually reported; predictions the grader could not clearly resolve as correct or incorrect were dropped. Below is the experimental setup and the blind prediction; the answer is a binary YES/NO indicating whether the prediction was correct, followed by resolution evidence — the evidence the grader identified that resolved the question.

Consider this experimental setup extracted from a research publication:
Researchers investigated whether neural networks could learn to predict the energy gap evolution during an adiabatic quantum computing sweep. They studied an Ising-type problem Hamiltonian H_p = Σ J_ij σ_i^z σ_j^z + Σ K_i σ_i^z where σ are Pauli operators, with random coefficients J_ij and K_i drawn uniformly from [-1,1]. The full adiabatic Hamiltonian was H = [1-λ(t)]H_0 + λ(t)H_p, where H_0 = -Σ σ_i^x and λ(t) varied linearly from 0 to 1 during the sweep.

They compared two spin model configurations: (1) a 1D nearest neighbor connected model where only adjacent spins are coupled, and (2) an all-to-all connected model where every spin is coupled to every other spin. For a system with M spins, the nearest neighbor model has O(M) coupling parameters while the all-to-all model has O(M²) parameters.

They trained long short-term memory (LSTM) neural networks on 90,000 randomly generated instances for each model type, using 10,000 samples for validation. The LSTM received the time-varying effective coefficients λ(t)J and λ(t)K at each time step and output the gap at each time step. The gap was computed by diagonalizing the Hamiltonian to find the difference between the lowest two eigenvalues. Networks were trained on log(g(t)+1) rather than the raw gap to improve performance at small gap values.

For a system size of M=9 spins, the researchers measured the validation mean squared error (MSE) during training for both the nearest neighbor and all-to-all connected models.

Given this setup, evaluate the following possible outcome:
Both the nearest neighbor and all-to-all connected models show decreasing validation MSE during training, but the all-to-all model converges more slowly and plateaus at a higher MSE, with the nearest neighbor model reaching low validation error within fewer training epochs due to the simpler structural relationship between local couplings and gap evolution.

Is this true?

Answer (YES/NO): NO